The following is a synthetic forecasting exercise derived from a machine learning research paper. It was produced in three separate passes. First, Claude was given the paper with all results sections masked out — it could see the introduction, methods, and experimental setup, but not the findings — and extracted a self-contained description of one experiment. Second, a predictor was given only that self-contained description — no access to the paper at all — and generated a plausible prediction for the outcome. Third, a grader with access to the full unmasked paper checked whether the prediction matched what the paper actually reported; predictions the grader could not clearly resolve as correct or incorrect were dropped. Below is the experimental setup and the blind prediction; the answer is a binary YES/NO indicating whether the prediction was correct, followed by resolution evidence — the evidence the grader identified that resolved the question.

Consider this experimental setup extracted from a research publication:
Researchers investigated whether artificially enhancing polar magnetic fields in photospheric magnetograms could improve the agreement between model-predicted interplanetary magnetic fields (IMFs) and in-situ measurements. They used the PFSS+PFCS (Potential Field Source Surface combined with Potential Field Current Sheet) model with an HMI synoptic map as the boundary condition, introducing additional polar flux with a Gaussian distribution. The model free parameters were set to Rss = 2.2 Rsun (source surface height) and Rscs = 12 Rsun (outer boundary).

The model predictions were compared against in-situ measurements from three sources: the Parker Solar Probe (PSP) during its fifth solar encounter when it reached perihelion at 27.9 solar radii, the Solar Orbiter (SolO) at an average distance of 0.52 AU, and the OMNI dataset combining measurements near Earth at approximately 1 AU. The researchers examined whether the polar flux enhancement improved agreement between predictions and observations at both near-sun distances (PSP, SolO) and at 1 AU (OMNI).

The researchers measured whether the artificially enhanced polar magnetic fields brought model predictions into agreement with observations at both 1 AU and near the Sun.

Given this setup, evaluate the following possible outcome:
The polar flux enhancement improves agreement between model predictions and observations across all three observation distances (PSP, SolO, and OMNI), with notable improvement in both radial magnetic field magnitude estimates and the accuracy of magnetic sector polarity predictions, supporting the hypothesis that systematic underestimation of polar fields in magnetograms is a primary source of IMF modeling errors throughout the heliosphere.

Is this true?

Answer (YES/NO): NO